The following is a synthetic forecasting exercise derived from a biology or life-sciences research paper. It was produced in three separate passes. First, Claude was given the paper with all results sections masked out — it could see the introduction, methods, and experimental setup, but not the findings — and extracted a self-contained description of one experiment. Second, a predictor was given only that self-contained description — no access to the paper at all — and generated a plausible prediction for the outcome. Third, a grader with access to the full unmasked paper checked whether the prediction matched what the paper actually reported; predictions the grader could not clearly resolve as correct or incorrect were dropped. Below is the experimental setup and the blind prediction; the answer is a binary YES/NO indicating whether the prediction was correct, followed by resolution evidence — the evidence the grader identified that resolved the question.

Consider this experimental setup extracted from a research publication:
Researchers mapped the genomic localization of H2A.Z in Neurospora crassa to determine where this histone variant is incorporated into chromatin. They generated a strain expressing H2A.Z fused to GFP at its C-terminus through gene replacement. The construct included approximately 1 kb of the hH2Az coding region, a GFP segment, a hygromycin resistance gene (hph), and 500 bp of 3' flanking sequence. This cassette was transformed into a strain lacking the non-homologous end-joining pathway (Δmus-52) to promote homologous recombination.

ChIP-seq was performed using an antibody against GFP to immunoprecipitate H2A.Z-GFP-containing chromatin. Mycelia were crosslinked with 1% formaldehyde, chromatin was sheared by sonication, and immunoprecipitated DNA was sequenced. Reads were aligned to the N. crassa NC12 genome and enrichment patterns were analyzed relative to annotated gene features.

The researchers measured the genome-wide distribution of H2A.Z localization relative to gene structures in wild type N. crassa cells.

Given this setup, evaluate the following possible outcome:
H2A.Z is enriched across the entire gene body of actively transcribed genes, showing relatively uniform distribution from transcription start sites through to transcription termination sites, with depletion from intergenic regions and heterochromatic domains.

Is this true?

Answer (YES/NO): NO